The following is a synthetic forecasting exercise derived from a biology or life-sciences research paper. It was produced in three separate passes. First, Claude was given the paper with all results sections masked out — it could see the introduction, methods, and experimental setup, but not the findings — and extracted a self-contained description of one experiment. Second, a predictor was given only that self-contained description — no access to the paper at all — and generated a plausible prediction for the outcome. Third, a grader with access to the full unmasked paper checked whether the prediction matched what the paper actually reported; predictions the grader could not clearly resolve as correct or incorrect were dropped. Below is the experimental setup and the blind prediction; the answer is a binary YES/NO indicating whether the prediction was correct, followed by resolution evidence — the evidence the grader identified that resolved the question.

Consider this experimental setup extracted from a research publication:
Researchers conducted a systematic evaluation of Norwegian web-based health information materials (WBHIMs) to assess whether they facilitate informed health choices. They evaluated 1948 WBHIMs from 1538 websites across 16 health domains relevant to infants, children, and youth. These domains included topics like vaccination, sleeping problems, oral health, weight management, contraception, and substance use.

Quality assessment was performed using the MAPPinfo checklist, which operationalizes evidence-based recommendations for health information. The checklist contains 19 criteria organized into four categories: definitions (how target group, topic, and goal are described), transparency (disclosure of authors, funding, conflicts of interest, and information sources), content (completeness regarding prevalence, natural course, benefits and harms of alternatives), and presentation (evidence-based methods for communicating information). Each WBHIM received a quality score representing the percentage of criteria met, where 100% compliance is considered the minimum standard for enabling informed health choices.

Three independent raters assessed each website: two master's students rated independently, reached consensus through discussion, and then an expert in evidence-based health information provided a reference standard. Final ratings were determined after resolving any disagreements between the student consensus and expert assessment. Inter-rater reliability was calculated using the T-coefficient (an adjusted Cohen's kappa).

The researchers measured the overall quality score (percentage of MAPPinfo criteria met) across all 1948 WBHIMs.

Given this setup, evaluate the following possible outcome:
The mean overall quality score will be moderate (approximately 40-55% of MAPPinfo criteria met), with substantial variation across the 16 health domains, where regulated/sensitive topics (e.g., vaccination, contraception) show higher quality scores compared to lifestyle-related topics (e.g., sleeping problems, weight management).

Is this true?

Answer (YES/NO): NO